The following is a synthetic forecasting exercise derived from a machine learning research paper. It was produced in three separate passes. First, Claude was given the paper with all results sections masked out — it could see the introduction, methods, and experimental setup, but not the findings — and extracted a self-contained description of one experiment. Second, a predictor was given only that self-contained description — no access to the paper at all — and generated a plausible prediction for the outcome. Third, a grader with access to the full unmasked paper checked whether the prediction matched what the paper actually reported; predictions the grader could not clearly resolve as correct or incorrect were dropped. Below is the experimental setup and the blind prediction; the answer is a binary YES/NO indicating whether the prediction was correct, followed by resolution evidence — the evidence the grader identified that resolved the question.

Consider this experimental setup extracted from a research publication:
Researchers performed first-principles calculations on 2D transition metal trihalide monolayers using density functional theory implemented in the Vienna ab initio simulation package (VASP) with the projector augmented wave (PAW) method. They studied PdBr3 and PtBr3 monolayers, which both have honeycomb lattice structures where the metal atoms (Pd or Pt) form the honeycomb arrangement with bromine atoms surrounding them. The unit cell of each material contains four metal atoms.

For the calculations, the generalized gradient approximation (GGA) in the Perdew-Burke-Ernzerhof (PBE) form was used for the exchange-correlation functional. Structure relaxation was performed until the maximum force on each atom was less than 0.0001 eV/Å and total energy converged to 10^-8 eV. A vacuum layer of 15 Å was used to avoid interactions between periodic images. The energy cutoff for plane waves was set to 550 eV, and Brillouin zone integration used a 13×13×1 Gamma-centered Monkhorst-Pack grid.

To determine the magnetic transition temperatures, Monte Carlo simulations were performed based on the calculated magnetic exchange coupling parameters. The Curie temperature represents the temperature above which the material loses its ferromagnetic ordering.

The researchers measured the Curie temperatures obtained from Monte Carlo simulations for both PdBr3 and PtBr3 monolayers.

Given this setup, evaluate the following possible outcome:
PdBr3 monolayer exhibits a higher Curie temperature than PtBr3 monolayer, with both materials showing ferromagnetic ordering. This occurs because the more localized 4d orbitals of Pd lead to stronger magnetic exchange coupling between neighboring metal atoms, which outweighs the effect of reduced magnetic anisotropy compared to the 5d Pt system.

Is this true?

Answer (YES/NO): NO